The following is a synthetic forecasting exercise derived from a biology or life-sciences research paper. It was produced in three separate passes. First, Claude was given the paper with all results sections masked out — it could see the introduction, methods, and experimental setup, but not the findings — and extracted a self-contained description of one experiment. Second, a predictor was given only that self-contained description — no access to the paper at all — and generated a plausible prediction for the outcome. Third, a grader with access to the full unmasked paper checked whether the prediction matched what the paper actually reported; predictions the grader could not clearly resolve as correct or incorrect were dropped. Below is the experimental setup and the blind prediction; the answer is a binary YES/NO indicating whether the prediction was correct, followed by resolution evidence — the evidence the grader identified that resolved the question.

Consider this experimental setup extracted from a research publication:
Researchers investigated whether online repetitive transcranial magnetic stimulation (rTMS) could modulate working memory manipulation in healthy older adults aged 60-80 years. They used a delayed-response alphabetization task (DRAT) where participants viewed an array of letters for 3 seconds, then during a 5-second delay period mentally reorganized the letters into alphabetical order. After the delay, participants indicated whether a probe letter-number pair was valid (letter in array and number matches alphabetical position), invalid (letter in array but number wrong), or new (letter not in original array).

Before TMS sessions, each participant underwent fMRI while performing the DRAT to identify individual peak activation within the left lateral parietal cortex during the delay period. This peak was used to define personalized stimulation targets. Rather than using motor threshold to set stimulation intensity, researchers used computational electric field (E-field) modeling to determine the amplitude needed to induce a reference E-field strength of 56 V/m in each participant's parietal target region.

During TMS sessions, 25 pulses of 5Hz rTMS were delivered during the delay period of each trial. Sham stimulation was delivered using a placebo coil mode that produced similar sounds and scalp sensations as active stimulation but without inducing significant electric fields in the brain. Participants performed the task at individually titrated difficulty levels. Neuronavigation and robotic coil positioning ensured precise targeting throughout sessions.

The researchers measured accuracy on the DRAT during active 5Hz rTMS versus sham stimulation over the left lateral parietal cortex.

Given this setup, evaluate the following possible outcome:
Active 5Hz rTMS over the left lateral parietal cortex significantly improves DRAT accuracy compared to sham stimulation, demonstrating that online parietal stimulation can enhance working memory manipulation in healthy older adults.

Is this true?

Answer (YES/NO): NO